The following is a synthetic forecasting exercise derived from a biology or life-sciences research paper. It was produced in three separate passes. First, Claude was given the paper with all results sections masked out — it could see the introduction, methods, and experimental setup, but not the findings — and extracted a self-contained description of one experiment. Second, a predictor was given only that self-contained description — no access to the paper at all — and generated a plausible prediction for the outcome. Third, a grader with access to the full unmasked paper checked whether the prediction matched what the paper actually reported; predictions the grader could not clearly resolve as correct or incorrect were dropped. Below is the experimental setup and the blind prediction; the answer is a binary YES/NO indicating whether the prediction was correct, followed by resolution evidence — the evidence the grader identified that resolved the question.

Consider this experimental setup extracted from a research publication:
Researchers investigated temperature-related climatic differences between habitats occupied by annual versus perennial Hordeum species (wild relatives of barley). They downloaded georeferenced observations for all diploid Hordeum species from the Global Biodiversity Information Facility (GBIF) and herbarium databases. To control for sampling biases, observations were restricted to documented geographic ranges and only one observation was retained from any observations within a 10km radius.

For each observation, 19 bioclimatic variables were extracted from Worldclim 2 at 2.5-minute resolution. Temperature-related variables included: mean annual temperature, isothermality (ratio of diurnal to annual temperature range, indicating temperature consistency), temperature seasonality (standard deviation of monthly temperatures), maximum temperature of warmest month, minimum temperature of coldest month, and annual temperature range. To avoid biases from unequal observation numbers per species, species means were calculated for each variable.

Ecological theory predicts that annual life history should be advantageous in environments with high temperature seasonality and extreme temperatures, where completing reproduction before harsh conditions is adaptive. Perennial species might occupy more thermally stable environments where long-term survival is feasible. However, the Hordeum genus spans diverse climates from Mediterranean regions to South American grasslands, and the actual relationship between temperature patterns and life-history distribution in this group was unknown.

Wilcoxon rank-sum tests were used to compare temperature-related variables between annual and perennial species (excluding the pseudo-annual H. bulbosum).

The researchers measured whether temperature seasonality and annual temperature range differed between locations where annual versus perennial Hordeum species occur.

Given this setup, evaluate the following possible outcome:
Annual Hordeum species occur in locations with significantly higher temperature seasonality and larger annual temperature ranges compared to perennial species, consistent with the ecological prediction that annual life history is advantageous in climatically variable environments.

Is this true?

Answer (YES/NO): NO